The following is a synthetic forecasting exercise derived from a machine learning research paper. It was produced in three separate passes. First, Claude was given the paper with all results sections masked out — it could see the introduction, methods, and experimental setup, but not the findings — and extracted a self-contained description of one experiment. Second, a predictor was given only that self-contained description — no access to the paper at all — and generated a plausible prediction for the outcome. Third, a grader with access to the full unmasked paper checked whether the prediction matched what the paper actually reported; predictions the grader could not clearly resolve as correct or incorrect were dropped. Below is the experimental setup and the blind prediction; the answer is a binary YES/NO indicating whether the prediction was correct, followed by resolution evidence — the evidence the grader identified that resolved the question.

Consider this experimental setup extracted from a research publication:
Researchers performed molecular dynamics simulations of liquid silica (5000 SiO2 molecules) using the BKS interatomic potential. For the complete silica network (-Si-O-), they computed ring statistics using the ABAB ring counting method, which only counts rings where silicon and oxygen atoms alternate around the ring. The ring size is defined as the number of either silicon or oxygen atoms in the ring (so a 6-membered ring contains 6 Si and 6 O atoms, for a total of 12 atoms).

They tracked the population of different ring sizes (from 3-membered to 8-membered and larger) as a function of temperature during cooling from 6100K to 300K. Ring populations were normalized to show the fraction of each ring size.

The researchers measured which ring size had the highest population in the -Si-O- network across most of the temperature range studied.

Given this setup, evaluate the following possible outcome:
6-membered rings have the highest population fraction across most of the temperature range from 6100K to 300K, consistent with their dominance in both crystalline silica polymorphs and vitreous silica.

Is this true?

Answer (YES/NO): YES